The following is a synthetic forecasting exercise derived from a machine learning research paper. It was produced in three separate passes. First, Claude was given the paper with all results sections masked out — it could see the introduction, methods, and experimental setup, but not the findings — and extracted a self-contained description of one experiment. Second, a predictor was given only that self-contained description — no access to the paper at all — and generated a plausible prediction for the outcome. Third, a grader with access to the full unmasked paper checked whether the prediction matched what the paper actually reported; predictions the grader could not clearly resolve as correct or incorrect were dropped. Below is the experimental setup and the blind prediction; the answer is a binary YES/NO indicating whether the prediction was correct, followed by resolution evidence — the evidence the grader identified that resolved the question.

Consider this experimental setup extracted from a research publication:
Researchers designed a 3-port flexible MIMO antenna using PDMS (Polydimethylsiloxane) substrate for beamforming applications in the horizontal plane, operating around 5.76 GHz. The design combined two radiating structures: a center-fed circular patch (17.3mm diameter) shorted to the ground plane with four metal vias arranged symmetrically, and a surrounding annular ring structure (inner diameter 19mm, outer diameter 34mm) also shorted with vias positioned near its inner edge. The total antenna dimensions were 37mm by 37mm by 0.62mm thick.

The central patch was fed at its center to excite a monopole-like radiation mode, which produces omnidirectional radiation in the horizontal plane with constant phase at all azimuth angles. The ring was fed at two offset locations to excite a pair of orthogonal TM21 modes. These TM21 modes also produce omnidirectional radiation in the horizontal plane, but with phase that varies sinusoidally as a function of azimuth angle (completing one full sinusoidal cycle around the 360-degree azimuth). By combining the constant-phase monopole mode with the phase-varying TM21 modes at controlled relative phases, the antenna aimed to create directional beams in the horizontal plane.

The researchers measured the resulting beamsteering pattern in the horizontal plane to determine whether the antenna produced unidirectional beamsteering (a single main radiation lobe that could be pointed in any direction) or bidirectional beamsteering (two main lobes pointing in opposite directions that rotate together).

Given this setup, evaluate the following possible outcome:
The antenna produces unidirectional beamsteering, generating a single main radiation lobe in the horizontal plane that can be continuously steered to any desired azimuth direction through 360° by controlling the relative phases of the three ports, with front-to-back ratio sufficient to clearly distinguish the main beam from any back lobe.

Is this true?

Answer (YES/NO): NO